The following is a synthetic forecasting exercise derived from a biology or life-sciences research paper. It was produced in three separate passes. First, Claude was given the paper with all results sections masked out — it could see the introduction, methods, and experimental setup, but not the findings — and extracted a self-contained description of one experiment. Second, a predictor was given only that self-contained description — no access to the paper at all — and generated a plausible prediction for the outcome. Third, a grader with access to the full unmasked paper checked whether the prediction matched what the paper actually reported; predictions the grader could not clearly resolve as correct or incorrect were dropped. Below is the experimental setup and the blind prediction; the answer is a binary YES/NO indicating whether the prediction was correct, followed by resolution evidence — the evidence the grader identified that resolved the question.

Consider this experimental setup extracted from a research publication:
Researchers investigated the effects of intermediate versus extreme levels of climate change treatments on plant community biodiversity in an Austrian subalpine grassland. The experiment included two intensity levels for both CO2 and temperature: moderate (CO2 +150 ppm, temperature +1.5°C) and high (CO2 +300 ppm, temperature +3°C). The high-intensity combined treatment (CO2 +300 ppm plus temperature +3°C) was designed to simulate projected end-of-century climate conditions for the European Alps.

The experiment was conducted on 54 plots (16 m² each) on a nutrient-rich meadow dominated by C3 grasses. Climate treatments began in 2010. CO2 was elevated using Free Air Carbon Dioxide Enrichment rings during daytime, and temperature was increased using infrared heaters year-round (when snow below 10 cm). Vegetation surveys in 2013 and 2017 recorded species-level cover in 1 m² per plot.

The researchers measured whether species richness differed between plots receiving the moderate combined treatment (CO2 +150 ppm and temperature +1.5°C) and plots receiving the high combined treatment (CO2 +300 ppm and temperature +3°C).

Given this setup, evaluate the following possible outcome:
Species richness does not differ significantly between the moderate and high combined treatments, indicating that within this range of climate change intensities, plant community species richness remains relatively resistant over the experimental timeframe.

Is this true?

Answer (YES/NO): NO